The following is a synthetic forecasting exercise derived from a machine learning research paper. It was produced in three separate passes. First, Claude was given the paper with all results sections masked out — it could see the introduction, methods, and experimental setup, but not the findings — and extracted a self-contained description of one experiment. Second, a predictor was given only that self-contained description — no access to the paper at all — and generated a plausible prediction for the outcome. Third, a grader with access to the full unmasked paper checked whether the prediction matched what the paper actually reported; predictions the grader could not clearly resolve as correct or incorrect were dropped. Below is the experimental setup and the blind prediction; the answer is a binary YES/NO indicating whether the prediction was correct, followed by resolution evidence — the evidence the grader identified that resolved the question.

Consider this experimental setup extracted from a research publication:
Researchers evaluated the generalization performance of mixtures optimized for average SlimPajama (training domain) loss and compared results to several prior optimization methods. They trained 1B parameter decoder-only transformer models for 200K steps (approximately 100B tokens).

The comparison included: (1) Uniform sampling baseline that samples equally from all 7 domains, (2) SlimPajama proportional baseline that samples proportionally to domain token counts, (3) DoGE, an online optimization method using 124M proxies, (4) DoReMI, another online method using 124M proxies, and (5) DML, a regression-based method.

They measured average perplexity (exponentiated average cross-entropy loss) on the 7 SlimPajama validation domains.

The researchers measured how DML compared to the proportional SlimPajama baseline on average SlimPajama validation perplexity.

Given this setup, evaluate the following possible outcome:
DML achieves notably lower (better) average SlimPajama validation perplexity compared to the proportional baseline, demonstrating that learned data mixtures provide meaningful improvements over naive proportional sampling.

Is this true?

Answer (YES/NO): NO